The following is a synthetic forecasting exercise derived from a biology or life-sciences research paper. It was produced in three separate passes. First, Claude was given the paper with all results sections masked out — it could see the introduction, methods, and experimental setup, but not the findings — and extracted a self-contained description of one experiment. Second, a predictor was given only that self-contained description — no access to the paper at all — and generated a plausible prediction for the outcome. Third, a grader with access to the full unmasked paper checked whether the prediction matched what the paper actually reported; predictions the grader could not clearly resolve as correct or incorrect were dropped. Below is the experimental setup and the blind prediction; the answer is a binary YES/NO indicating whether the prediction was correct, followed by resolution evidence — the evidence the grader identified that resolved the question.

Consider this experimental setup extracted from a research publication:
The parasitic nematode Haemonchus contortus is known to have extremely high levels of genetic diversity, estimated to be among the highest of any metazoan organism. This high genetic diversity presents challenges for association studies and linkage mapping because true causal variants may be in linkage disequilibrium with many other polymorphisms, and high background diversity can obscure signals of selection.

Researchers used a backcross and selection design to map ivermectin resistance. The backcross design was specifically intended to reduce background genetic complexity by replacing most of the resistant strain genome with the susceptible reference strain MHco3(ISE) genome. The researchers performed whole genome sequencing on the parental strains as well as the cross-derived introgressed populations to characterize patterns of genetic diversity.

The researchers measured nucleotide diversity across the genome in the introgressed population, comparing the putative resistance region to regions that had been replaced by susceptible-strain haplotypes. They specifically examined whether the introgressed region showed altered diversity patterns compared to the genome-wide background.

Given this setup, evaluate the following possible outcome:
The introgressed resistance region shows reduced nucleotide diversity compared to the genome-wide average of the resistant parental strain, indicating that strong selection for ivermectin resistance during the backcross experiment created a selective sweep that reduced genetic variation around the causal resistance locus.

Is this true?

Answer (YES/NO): YES